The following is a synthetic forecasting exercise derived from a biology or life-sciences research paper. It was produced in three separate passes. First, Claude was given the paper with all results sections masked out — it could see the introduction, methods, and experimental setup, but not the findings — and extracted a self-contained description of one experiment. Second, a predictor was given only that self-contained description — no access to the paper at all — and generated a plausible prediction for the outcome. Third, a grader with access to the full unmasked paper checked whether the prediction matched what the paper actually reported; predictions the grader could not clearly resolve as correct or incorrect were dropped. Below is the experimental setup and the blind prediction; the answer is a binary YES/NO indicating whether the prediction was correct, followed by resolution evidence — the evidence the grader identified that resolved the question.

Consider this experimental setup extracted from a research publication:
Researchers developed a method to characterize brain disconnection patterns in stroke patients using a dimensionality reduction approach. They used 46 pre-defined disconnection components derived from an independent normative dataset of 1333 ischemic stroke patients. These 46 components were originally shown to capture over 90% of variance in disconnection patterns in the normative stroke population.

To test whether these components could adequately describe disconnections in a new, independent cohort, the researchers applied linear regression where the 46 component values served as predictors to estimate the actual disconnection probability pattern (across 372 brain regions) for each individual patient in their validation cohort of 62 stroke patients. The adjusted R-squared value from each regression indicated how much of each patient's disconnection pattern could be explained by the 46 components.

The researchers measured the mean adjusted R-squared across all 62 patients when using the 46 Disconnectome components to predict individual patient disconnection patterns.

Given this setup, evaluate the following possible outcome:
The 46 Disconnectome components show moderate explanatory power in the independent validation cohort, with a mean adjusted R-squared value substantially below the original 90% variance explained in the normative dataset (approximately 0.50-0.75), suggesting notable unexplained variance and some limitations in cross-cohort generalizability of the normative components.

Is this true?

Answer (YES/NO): NO